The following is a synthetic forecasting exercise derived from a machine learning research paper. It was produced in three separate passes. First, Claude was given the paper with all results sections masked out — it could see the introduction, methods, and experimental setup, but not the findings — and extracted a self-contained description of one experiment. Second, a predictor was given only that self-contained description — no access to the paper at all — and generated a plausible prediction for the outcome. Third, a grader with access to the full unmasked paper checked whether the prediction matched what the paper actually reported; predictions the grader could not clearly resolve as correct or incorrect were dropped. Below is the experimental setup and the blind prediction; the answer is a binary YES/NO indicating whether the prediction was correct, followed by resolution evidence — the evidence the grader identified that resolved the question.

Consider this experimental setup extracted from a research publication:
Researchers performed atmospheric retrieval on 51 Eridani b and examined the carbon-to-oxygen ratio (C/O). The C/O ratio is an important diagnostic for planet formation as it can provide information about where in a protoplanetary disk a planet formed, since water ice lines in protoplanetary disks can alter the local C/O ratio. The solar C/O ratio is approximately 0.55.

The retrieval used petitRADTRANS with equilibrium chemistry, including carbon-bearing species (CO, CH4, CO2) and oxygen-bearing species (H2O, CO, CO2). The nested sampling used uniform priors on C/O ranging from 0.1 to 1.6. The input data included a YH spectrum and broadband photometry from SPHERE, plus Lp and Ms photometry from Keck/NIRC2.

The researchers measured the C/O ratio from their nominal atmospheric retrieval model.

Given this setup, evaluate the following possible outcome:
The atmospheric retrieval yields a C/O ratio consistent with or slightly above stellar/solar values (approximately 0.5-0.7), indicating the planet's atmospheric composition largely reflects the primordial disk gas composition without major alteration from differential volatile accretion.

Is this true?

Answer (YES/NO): NO